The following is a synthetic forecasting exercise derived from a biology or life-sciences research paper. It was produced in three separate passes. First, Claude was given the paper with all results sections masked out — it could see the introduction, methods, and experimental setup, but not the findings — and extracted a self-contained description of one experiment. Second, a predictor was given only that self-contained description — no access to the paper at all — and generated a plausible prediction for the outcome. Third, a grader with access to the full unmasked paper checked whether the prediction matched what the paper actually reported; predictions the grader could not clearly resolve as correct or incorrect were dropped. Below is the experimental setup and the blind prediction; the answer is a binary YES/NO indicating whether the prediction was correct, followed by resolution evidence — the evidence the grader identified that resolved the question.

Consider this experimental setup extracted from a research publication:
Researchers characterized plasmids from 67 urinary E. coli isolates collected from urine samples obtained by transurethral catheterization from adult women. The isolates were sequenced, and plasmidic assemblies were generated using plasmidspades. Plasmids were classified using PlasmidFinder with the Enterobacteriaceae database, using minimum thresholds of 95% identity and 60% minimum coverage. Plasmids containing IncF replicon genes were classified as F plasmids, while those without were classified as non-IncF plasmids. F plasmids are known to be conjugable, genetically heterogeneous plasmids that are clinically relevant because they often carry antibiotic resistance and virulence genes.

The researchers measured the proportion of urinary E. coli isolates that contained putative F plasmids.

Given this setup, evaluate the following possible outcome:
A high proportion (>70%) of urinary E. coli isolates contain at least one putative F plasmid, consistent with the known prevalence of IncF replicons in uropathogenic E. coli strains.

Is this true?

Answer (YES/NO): YES